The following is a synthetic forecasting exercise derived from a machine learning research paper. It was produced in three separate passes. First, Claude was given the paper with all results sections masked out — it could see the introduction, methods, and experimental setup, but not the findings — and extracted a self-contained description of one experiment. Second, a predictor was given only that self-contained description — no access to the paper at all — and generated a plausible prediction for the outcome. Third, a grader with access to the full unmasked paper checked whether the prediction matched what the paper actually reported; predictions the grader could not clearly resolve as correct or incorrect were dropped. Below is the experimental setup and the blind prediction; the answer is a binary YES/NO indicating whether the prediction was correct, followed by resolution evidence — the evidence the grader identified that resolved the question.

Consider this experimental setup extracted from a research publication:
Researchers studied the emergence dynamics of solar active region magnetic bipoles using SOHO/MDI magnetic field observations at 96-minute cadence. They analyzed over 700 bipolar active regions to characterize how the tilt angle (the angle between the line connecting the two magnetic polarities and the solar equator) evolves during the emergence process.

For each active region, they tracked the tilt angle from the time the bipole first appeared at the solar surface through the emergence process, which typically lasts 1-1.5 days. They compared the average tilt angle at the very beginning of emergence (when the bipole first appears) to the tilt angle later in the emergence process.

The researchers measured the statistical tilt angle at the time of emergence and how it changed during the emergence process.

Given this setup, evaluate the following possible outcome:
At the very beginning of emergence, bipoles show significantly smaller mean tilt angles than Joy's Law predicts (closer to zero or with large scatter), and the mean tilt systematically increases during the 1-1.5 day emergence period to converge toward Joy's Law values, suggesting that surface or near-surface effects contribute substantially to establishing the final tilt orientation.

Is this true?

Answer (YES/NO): YES